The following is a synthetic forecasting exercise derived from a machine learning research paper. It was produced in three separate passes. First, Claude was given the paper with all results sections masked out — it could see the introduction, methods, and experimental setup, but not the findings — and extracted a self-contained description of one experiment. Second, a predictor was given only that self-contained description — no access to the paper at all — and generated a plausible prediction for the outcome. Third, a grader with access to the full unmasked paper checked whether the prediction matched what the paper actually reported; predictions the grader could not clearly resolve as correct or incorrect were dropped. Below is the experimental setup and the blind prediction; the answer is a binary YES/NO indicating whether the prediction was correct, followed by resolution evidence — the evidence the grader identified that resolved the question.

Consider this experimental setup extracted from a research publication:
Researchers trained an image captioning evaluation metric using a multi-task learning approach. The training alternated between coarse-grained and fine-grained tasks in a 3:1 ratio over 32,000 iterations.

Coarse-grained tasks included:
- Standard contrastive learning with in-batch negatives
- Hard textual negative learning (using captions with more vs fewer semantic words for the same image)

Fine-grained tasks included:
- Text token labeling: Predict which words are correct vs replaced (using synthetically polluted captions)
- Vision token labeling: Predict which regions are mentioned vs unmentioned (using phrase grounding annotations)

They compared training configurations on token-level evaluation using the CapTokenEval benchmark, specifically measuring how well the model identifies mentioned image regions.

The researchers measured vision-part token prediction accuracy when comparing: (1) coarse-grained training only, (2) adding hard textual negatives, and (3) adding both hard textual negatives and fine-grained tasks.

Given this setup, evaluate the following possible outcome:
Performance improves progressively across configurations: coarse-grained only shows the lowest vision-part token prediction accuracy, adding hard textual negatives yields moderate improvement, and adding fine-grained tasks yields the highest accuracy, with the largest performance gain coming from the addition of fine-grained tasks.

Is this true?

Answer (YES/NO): NO